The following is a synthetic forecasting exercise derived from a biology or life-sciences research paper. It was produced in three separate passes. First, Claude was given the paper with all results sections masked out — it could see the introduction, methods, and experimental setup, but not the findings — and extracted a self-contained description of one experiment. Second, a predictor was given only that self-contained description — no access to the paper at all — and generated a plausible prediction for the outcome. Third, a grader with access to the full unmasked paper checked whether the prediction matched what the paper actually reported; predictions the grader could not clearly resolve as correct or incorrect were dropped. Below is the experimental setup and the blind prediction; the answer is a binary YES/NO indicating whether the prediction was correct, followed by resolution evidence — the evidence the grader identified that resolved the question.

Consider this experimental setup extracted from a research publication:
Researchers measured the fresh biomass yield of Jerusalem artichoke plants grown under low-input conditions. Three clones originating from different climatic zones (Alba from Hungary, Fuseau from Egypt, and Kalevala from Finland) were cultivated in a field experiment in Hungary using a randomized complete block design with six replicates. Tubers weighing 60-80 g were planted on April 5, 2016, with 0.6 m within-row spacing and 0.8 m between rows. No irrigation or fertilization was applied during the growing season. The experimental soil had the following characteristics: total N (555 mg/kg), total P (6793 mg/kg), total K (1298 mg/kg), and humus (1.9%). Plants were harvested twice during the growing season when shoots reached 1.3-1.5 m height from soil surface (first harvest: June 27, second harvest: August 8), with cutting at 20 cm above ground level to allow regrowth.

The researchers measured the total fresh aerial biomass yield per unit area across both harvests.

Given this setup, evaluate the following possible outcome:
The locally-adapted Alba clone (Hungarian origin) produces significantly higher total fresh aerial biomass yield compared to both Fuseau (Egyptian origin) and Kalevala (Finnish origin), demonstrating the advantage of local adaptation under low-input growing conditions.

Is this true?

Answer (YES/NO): NO